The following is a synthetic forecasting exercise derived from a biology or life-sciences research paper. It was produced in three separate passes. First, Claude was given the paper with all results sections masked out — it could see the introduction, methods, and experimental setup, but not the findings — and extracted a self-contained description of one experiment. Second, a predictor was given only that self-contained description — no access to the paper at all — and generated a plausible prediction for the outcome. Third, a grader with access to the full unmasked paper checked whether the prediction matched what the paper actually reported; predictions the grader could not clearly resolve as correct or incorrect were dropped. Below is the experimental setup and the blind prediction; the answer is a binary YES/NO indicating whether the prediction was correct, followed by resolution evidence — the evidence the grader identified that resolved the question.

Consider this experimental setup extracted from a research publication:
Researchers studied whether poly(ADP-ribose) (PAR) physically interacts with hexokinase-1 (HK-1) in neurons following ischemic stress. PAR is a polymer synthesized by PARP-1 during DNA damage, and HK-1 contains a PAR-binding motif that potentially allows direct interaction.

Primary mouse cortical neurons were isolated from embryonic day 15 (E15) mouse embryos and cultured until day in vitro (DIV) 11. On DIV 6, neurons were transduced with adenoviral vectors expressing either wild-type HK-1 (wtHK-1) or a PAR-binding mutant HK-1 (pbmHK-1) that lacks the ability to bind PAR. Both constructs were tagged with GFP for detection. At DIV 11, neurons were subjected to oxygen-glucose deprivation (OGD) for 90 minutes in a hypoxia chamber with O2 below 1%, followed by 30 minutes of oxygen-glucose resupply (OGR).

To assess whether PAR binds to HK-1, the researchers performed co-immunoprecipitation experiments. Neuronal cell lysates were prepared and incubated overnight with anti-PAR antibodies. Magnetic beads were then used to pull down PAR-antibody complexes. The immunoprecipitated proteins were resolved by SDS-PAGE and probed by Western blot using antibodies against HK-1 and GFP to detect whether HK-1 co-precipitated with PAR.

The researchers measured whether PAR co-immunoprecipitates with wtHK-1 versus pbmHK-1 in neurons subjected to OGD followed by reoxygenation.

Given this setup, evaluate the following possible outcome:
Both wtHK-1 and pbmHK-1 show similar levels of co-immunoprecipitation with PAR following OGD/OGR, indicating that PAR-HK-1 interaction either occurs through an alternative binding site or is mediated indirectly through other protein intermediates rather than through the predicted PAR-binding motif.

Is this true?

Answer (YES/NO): NO